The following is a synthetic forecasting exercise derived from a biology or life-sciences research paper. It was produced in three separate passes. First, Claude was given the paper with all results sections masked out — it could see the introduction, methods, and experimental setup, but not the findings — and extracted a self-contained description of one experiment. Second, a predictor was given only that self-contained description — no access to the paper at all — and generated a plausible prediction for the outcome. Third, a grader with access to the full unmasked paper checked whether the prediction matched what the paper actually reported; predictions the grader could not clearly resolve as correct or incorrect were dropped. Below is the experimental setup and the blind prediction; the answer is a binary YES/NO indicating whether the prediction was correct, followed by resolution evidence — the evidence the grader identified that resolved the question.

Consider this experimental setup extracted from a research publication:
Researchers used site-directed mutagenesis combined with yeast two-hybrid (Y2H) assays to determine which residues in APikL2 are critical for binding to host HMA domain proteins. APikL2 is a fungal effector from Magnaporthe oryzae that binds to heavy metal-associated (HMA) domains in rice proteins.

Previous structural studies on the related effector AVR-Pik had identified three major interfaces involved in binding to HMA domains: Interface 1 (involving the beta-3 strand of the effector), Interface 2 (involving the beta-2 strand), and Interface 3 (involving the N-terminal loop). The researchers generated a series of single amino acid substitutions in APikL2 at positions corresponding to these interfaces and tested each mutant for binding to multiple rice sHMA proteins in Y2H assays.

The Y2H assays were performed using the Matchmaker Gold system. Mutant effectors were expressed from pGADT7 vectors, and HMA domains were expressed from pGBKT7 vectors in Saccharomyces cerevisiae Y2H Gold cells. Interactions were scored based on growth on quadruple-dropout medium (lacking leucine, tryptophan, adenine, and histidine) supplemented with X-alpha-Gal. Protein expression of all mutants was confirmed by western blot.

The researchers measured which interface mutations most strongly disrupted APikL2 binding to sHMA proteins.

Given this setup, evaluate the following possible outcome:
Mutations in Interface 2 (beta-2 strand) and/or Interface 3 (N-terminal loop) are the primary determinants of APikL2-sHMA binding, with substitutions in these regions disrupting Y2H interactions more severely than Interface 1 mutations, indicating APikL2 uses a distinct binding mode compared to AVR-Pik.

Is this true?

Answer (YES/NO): NO